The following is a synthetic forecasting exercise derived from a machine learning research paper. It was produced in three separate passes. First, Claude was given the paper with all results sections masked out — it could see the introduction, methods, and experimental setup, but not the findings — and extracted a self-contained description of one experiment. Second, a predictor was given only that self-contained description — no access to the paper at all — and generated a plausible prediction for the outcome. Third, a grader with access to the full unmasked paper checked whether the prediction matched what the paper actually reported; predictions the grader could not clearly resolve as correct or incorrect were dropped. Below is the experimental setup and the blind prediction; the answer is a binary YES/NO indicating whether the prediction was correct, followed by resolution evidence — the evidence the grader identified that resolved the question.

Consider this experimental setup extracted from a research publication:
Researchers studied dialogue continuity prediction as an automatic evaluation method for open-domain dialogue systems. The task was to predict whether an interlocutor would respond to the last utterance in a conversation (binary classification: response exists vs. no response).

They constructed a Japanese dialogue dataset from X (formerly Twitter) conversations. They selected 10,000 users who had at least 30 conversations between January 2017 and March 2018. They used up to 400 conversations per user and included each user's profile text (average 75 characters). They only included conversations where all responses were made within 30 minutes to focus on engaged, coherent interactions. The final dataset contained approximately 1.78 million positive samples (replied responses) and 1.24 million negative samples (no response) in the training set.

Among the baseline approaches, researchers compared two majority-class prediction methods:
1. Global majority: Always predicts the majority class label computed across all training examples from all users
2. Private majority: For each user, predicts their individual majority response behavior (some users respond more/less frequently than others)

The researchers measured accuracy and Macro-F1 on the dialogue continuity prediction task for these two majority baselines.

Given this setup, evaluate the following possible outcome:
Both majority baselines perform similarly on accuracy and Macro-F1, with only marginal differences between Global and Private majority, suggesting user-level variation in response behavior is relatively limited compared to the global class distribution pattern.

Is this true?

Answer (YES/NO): NO